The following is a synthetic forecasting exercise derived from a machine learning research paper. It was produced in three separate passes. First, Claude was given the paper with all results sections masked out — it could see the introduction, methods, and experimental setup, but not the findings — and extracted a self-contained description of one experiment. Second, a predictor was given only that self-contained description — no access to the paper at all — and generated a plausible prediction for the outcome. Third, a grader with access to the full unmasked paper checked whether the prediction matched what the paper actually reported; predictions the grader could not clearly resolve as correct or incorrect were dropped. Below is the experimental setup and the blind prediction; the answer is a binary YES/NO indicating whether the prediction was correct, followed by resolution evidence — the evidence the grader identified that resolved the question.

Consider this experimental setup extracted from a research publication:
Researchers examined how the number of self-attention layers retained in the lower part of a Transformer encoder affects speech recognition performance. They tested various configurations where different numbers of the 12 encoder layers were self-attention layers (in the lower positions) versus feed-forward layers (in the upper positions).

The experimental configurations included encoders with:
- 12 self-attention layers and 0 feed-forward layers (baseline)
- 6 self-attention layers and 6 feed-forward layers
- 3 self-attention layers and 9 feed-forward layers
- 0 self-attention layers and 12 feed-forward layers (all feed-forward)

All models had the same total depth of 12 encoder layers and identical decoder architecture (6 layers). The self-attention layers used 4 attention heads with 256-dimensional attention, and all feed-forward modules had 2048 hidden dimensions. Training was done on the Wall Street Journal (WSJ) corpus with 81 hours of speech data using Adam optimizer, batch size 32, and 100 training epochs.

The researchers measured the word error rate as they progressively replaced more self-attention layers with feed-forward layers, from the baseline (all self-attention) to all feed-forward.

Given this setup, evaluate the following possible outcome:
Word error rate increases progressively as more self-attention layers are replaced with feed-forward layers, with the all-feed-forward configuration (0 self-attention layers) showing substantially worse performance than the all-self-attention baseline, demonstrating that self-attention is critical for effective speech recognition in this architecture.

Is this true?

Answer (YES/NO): NO